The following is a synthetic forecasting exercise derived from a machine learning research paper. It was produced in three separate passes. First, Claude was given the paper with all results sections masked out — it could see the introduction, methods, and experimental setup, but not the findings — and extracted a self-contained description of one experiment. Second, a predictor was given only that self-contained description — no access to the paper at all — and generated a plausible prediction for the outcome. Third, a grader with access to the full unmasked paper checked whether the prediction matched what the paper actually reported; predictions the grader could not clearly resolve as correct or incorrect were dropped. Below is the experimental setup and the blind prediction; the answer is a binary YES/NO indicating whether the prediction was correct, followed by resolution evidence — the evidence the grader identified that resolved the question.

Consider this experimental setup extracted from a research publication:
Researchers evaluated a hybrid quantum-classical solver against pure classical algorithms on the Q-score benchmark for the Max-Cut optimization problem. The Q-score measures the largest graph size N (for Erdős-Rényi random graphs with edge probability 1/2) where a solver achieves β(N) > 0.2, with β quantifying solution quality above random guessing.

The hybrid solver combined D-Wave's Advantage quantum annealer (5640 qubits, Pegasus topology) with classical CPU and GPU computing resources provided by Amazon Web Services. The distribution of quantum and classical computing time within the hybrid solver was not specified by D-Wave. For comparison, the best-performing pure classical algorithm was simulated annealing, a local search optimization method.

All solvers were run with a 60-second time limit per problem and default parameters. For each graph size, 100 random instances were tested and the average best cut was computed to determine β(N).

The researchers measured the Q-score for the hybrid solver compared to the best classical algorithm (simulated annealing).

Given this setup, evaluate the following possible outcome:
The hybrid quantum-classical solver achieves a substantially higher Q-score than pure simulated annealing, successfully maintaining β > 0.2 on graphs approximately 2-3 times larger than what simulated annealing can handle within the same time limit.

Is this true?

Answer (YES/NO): YES